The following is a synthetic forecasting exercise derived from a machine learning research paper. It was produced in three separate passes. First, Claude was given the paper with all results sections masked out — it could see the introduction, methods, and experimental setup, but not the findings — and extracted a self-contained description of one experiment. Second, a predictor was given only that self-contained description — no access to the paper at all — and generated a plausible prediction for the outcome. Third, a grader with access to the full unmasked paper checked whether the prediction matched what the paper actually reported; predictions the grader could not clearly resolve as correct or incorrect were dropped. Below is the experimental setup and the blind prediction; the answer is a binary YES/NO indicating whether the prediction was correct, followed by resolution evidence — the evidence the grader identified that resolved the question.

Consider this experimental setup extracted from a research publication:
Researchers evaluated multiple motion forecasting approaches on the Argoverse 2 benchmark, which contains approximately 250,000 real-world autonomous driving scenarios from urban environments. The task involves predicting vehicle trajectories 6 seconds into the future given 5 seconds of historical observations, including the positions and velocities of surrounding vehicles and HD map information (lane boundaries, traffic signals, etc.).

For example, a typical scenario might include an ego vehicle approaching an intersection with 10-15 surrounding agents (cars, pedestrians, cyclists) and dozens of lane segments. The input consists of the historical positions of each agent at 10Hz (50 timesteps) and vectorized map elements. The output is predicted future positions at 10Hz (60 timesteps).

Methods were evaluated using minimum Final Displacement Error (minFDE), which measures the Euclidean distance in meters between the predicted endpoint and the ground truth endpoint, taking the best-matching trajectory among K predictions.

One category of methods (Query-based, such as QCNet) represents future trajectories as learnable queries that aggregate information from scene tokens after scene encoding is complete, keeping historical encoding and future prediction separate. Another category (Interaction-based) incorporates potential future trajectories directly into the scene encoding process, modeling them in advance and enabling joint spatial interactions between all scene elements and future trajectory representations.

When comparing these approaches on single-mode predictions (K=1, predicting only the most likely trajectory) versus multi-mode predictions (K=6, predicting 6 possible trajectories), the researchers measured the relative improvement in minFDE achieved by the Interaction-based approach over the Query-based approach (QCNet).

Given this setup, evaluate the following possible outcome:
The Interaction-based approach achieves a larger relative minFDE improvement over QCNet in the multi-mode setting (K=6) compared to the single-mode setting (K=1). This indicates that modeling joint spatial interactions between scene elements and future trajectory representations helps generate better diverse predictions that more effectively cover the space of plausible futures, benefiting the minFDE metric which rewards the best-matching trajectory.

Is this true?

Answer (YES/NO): NO